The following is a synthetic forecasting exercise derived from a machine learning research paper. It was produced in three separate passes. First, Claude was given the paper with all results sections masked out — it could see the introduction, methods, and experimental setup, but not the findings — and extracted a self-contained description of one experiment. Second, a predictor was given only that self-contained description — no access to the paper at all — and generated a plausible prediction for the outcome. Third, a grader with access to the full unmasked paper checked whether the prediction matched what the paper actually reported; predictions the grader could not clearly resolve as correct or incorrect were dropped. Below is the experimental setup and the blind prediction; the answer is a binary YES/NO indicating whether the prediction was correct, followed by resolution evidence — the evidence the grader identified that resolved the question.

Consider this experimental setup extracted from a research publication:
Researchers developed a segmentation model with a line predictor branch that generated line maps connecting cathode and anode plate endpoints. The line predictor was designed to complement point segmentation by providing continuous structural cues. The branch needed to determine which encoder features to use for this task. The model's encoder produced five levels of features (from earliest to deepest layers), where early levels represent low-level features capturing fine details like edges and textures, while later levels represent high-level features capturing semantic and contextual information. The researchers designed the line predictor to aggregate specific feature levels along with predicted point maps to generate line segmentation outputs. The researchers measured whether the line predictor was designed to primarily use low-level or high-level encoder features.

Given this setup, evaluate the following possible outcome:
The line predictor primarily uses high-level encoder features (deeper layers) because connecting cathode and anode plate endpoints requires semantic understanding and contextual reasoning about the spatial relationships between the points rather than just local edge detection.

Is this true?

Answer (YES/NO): NO